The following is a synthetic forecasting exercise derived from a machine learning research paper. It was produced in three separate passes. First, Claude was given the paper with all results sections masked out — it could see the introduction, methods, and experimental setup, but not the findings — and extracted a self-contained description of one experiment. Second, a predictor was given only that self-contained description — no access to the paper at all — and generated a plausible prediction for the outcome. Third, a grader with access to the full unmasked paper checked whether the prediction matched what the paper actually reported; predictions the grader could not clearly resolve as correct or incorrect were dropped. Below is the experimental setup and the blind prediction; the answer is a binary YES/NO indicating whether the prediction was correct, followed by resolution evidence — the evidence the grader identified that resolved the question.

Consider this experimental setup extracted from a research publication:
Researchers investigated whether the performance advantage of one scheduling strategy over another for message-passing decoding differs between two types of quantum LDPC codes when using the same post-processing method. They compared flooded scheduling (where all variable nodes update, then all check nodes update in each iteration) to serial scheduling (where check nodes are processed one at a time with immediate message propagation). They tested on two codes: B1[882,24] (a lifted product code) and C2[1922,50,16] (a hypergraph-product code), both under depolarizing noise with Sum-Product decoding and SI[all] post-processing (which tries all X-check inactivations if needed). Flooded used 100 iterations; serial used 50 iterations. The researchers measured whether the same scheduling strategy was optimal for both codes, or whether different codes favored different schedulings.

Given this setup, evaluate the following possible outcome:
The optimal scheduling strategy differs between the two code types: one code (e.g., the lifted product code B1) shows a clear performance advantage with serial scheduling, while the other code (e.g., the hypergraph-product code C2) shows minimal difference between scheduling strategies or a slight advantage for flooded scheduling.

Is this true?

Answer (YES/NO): NO